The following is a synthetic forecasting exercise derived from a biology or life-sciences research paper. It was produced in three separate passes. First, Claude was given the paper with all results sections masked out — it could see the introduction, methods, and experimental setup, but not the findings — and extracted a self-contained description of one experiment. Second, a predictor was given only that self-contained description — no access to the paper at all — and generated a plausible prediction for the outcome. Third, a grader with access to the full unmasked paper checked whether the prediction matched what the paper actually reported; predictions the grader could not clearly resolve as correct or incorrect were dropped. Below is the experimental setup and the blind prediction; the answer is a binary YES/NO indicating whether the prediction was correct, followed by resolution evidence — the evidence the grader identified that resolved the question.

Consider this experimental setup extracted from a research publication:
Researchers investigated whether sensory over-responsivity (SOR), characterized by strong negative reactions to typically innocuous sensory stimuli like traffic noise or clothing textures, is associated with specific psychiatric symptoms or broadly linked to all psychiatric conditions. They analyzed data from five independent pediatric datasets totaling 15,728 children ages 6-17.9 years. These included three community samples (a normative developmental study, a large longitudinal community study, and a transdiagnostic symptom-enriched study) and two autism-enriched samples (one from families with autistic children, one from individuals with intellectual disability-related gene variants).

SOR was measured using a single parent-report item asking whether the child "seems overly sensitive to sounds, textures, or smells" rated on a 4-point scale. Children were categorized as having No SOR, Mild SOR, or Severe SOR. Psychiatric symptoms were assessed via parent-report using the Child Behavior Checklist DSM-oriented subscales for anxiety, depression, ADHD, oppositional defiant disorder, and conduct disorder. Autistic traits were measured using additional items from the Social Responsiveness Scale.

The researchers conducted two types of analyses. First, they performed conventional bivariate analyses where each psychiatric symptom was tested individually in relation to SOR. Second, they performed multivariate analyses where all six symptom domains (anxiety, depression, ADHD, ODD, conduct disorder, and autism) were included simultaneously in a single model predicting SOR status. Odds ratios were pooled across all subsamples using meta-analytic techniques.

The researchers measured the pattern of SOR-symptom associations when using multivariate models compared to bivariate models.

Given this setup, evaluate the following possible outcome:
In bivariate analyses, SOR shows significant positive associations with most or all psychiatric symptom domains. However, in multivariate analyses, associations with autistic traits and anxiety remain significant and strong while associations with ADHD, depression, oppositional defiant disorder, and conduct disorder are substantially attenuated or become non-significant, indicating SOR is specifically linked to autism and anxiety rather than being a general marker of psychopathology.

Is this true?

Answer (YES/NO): NO